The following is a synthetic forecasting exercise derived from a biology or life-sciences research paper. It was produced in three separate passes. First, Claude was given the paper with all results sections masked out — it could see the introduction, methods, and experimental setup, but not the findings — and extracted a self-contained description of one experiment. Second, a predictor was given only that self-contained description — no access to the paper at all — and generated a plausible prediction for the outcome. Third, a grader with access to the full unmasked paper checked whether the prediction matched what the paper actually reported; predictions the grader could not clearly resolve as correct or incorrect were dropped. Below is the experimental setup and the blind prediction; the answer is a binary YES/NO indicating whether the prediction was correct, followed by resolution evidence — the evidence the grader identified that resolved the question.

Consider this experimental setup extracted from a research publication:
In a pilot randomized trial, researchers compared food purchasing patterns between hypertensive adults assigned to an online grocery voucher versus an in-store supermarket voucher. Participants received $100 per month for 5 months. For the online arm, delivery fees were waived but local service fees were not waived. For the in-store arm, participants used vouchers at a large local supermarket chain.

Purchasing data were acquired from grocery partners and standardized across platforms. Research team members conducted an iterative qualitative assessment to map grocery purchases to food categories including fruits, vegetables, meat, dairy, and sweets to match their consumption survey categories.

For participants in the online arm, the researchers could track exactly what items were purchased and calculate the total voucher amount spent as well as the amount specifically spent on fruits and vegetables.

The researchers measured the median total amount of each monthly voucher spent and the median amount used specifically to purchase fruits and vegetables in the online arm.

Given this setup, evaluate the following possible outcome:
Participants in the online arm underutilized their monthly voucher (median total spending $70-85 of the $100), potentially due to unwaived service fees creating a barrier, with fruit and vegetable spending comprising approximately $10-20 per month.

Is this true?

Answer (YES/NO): NO